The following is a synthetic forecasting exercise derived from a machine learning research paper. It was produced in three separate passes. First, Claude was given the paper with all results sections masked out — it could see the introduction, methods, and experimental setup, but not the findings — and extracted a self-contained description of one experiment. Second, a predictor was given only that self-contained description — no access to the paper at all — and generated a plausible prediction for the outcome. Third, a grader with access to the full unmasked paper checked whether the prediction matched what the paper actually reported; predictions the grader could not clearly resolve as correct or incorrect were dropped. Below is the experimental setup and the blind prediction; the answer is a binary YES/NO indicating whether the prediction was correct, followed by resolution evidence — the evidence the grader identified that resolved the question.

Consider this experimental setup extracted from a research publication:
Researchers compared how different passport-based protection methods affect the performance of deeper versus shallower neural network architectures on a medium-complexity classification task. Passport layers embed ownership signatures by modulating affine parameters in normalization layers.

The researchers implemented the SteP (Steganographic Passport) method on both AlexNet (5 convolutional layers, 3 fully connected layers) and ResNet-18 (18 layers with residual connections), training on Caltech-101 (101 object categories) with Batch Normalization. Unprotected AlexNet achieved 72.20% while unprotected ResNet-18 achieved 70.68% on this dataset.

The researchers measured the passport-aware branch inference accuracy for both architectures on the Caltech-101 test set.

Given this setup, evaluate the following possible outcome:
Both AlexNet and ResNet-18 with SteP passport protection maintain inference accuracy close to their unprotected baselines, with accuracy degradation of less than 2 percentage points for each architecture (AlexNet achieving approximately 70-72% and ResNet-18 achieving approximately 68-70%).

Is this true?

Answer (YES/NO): NO